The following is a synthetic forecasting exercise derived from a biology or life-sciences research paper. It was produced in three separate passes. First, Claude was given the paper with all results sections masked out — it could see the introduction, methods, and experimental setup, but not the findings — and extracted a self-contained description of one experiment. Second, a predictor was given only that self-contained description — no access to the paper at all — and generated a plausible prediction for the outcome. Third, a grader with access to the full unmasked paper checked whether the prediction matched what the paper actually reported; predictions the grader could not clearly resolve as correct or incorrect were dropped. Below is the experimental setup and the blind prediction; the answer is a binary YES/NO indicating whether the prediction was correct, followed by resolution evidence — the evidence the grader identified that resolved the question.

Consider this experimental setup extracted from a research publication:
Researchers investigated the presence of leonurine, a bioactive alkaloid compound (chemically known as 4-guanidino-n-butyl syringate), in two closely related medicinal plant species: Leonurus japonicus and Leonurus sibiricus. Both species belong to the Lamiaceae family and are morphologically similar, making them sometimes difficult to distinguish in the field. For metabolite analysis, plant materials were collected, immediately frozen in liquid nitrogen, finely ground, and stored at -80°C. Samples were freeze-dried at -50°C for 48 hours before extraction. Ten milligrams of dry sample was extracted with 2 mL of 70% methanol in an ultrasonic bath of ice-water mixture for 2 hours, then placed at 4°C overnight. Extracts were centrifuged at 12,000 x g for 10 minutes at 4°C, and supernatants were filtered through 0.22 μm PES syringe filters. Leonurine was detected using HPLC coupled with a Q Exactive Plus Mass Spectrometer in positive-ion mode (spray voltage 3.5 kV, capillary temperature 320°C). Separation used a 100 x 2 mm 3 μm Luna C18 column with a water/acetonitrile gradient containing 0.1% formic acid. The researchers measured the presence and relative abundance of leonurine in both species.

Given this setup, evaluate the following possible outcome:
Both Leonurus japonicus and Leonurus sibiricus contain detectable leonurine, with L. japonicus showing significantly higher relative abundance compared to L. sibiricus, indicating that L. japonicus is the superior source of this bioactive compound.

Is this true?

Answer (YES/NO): NO